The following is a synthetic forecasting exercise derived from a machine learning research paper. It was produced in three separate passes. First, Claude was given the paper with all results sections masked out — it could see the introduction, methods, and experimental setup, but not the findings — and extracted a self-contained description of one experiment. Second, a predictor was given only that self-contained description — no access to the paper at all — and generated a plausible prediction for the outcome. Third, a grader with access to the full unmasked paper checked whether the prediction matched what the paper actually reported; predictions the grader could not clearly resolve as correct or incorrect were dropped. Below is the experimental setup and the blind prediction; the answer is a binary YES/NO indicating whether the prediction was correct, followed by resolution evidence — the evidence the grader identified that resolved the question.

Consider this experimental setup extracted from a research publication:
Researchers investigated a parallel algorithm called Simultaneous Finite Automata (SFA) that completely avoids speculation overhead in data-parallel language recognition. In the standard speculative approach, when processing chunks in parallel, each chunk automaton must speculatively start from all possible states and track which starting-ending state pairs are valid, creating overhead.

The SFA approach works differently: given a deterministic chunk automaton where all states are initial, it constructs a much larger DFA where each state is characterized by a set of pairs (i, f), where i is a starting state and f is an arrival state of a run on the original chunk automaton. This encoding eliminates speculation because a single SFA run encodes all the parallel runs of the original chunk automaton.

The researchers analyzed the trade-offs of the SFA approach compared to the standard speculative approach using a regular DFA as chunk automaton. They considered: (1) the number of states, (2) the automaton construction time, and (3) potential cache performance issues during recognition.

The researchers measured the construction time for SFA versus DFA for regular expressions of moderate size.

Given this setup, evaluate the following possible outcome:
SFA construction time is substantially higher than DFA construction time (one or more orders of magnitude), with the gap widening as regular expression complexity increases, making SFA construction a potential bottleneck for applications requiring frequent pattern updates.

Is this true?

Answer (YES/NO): YES